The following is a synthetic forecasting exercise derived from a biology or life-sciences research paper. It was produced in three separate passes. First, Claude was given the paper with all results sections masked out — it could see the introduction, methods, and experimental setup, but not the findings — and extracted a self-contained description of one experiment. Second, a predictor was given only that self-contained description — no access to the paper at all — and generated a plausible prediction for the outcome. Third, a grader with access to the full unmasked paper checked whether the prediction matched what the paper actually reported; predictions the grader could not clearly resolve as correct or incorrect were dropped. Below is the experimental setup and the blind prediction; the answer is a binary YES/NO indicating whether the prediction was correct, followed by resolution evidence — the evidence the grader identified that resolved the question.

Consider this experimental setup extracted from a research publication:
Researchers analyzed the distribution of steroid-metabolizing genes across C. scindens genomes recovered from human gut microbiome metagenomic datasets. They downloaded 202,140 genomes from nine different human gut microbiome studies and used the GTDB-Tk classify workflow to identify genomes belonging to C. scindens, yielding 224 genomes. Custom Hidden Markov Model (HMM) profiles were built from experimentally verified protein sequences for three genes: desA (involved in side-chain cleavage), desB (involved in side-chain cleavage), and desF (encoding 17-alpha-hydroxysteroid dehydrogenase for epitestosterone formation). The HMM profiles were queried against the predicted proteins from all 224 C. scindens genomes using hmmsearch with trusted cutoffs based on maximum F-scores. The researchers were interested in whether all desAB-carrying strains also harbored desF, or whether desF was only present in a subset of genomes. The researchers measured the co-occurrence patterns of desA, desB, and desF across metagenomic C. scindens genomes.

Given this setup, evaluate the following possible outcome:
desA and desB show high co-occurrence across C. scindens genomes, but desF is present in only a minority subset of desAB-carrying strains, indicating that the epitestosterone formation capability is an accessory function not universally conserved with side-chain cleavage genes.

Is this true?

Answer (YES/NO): YES